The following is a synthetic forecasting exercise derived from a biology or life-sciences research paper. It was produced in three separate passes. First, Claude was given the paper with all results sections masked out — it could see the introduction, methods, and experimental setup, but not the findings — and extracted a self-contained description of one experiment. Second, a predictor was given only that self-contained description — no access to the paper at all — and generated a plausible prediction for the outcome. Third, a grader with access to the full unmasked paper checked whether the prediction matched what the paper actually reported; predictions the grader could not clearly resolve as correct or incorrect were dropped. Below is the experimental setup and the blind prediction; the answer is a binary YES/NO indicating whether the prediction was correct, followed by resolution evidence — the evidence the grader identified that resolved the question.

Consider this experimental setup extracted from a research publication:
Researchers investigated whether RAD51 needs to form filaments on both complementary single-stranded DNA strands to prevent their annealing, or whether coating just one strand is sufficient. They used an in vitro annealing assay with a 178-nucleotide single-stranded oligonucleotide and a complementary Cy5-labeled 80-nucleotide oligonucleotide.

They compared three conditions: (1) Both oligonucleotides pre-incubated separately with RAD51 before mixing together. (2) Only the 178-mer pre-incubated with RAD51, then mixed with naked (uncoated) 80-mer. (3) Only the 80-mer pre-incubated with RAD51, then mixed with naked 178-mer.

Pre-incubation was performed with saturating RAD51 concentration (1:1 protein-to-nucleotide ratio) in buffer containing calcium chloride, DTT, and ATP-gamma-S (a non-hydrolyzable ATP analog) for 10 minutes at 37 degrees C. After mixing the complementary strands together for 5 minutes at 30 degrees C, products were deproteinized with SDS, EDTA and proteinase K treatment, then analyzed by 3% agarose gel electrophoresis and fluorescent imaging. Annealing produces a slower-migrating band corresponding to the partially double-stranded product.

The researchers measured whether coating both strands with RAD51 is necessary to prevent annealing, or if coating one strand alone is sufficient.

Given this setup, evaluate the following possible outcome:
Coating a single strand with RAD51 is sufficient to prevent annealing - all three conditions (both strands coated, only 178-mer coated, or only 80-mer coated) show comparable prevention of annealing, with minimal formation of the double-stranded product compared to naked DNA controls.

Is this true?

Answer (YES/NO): NO